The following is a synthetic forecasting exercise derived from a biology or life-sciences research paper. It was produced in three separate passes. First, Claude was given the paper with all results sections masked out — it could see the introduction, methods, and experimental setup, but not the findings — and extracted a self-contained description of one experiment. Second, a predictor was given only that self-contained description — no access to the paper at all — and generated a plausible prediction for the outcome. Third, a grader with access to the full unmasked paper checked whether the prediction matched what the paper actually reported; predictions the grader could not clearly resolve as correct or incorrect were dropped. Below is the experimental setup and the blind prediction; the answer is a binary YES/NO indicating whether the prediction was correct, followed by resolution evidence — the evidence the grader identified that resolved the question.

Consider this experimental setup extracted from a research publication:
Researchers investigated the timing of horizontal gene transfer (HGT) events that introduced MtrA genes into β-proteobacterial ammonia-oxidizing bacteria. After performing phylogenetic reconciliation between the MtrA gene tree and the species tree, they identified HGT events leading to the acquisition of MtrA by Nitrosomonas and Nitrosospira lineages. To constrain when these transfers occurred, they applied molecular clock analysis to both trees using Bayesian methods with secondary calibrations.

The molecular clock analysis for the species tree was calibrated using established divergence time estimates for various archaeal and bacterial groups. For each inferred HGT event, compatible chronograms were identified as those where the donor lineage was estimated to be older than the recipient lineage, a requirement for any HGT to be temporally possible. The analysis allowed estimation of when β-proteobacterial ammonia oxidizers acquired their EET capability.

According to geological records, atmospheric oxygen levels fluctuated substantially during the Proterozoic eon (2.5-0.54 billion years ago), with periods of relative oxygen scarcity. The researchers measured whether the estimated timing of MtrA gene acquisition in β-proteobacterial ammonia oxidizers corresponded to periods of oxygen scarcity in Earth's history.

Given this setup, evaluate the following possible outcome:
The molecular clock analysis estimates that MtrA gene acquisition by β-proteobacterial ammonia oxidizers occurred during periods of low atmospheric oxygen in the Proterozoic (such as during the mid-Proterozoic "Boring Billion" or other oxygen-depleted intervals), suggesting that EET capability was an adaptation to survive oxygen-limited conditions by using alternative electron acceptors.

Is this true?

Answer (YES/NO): YES